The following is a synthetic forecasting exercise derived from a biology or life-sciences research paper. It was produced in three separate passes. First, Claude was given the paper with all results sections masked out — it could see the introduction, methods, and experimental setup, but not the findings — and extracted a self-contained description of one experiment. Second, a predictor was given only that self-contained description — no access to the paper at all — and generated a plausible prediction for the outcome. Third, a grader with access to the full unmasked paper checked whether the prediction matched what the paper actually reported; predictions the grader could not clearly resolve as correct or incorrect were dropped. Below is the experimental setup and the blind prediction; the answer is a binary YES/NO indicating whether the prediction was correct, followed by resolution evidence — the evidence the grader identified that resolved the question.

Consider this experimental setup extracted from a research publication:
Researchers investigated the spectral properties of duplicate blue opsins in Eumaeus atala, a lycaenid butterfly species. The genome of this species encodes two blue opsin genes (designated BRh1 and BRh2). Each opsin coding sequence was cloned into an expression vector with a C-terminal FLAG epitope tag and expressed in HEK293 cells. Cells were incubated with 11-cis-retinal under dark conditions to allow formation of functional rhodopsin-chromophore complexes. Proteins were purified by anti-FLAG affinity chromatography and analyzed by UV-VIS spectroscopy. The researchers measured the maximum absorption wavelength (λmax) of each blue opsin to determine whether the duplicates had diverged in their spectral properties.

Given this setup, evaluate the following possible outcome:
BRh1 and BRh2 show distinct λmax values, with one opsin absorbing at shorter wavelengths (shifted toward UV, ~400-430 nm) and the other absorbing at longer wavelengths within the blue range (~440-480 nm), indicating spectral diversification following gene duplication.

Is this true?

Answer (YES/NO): NO